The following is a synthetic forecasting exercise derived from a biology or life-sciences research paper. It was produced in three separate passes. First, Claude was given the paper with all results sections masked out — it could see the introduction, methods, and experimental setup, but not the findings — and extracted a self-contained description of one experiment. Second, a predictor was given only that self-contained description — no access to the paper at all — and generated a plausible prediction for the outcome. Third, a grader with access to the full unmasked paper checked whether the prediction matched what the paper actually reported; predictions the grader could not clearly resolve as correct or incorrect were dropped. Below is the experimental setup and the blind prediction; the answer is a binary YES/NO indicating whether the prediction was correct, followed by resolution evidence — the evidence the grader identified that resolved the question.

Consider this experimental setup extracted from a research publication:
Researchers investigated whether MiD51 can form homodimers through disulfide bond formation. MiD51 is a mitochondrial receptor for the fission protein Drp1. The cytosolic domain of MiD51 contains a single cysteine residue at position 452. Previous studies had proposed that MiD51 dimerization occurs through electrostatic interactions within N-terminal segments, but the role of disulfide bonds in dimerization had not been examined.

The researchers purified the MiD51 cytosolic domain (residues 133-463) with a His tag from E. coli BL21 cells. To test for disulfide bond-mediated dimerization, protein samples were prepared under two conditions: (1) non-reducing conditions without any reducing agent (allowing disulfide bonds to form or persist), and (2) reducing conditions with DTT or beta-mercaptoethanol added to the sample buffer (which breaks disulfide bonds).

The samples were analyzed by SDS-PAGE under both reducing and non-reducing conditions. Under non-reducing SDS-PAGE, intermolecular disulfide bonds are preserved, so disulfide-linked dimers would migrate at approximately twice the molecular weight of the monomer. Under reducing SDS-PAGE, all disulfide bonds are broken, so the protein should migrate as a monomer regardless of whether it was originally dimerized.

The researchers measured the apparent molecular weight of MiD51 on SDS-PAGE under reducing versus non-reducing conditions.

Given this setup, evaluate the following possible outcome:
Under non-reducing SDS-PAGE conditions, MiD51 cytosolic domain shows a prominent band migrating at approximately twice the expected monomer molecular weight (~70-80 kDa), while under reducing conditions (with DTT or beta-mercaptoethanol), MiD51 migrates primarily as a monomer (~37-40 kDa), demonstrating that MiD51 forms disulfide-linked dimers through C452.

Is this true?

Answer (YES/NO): NO